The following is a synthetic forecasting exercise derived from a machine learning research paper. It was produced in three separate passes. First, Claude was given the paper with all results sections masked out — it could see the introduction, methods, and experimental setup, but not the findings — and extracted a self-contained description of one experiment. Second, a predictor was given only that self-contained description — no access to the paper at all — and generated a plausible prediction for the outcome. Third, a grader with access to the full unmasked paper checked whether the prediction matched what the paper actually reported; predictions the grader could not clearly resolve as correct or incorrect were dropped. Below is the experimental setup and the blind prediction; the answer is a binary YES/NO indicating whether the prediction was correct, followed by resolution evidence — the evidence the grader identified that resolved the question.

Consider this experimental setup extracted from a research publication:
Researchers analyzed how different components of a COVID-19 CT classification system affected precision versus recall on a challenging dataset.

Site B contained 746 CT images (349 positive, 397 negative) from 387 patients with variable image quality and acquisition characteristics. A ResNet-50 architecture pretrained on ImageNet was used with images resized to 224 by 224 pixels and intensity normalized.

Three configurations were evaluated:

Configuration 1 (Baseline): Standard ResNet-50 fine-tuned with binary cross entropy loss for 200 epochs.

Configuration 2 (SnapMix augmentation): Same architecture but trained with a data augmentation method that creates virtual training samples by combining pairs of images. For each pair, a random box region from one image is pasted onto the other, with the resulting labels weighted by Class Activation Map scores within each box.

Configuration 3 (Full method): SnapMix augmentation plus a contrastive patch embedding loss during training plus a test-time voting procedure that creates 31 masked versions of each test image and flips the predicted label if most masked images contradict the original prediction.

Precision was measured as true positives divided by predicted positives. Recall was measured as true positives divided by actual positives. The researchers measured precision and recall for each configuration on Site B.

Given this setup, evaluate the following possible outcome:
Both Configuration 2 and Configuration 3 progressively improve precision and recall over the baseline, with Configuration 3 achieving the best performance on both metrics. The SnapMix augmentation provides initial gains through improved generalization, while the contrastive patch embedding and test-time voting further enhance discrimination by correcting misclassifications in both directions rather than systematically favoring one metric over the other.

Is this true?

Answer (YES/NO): NO